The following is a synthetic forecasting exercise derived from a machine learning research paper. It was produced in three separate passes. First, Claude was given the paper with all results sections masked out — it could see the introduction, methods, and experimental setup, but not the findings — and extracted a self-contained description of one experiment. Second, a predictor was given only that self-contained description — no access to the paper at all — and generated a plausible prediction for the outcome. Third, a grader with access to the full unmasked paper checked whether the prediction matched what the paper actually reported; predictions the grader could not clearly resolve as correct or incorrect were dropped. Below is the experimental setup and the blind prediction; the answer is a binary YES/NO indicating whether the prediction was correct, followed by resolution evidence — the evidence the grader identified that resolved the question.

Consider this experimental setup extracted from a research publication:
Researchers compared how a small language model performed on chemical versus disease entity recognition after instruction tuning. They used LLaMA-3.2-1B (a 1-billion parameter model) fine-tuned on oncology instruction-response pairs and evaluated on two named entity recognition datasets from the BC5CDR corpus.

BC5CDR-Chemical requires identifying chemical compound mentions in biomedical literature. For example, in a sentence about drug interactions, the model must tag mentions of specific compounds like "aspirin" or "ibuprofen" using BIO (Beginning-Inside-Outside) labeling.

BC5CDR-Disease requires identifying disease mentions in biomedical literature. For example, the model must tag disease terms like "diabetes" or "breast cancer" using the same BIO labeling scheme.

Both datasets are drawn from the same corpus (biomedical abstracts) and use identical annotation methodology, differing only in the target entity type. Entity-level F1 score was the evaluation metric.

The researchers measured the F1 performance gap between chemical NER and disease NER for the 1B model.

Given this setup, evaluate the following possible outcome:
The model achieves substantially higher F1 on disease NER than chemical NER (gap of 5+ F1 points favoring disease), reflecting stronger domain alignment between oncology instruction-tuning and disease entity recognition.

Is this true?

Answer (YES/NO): NO